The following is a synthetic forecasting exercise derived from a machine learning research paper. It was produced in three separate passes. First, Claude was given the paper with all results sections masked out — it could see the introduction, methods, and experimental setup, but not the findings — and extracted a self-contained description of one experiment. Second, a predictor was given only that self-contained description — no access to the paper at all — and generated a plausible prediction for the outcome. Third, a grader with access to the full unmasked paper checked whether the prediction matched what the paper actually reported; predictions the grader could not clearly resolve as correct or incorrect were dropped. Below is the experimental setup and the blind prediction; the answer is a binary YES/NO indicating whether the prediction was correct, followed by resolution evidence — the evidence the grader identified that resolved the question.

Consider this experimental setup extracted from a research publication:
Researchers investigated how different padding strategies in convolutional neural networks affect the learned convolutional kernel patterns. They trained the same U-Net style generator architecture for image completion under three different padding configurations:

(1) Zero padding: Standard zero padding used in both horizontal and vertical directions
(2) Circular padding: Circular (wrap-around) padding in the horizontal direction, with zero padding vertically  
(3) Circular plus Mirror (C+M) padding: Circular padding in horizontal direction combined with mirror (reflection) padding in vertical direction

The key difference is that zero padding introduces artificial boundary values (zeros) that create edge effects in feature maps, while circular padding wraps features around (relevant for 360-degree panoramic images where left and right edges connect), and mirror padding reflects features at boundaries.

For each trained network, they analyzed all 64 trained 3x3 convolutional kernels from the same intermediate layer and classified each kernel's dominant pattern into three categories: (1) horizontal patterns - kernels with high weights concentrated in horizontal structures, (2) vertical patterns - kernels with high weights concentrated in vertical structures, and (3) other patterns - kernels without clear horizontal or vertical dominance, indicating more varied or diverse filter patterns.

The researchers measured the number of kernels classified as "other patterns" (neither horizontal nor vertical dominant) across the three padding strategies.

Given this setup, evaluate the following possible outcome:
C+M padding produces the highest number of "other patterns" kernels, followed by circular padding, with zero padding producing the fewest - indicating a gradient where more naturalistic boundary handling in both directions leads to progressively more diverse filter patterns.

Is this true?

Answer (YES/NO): YES